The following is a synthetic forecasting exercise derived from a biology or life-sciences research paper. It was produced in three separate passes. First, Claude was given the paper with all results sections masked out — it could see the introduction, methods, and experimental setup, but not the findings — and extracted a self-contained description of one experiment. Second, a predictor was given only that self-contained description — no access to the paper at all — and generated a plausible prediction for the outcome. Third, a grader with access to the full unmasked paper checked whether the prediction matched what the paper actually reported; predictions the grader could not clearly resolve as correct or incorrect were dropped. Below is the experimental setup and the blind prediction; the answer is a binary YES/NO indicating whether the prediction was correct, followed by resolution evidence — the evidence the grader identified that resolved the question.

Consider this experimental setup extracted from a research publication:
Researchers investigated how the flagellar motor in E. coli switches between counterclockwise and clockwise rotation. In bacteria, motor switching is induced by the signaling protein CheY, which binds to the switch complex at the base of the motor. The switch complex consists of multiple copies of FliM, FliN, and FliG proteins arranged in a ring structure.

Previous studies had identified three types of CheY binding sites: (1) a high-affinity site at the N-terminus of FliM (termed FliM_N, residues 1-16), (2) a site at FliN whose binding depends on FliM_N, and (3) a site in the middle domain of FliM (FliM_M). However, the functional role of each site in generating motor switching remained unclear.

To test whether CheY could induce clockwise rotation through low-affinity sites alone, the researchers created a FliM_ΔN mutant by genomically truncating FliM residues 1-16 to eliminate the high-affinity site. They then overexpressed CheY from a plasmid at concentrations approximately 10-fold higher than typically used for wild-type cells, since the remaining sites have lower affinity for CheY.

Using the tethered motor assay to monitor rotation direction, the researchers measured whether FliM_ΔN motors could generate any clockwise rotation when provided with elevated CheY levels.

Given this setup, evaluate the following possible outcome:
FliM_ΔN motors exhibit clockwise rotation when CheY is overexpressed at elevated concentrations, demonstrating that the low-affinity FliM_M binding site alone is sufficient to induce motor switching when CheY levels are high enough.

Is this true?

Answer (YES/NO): NO